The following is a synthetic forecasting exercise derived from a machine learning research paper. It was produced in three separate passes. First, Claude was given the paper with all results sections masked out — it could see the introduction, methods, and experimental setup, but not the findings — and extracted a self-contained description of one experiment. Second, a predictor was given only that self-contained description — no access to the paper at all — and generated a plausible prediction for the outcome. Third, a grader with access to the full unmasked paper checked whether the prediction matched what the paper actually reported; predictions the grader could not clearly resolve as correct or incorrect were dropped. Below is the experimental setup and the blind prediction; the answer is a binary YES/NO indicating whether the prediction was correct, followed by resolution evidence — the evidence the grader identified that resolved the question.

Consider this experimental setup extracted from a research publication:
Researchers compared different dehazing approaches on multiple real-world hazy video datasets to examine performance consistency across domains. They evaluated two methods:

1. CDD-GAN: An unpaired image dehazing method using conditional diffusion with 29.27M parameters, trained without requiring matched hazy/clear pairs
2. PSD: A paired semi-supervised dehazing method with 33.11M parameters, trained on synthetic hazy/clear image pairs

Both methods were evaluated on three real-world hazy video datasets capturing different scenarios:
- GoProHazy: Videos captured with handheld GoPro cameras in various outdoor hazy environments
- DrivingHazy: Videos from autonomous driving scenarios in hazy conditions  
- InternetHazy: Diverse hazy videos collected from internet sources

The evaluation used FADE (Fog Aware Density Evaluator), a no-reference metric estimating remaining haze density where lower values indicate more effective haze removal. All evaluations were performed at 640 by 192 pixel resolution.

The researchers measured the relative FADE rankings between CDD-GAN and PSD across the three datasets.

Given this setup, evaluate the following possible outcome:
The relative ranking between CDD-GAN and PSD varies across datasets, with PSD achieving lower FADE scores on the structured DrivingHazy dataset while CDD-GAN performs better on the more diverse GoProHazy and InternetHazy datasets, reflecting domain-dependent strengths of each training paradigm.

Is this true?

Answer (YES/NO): NO